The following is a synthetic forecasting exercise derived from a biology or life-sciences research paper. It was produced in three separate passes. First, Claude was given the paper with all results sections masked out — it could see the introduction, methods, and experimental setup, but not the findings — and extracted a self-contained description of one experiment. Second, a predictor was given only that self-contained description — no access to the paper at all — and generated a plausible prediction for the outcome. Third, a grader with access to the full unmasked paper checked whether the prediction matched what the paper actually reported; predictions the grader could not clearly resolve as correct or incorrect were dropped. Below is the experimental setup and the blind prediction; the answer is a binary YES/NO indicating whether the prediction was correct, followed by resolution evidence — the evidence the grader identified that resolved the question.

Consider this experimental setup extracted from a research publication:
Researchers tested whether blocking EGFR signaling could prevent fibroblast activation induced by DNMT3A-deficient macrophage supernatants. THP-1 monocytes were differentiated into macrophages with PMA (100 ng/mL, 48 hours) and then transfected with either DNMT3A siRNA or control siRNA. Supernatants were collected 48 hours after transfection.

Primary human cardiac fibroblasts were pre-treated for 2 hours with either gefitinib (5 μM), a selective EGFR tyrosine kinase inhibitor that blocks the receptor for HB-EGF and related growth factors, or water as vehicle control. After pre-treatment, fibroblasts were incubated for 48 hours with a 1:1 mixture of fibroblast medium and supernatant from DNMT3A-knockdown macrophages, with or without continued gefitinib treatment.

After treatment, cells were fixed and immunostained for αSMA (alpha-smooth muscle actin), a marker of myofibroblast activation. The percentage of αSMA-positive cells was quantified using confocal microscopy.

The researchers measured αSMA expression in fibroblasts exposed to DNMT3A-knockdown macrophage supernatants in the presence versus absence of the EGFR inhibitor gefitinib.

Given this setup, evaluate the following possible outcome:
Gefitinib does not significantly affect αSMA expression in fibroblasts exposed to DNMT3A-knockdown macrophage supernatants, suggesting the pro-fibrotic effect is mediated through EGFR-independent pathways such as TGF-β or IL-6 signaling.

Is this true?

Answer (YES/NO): NO